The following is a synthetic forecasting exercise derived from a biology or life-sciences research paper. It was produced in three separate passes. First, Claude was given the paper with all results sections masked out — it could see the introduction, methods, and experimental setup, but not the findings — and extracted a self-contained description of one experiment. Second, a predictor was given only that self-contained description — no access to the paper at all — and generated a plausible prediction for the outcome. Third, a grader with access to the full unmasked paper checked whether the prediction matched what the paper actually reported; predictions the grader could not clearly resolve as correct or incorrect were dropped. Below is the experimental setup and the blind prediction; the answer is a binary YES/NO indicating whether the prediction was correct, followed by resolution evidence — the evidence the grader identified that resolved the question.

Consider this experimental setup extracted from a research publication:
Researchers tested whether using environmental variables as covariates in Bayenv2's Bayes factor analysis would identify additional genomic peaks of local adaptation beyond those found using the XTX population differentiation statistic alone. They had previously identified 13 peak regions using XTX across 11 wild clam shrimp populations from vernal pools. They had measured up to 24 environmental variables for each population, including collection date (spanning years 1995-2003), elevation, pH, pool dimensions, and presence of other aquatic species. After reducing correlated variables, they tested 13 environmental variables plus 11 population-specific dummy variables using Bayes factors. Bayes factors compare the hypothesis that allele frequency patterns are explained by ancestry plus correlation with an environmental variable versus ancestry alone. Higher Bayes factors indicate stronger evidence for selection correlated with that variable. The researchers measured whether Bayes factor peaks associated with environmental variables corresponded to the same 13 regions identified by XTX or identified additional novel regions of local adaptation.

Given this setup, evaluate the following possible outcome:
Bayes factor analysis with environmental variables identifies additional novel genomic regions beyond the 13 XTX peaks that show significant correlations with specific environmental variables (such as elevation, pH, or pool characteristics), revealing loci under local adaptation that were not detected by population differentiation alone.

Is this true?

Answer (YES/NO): NO